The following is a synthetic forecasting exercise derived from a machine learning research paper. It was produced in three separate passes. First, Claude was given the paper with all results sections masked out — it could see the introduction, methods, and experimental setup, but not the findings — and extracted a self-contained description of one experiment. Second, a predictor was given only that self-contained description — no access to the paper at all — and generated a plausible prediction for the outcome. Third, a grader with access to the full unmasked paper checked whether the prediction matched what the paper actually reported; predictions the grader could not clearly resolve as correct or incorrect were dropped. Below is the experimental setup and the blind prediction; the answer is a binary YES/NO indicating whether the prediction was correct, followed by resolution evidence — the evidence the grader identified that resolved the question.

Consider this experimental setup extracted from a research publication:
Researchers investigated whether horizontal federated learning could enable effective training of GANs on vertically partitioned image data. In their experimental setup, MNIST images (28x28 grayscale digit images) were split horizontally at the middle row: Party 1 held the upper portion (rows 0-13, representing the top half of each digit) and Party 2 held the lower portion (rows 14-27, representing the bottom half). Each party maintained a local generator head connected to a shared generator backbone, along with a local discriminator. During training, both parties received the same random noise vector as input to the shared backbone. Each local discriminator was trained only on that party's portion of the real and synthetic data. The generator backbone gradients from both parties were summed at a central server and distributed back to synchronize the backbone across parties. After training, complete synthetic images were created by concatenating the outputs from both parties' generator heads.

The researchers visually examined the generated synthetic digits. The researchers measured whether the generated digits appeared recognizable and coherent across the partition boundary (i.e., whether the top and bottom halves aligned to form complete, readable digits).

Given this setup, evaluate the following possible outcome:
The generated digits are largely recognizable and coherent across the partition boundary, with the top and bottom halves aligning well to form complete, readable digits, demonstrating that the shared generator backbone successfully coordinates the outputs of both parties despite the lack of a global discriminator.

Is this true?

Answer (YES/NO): NO